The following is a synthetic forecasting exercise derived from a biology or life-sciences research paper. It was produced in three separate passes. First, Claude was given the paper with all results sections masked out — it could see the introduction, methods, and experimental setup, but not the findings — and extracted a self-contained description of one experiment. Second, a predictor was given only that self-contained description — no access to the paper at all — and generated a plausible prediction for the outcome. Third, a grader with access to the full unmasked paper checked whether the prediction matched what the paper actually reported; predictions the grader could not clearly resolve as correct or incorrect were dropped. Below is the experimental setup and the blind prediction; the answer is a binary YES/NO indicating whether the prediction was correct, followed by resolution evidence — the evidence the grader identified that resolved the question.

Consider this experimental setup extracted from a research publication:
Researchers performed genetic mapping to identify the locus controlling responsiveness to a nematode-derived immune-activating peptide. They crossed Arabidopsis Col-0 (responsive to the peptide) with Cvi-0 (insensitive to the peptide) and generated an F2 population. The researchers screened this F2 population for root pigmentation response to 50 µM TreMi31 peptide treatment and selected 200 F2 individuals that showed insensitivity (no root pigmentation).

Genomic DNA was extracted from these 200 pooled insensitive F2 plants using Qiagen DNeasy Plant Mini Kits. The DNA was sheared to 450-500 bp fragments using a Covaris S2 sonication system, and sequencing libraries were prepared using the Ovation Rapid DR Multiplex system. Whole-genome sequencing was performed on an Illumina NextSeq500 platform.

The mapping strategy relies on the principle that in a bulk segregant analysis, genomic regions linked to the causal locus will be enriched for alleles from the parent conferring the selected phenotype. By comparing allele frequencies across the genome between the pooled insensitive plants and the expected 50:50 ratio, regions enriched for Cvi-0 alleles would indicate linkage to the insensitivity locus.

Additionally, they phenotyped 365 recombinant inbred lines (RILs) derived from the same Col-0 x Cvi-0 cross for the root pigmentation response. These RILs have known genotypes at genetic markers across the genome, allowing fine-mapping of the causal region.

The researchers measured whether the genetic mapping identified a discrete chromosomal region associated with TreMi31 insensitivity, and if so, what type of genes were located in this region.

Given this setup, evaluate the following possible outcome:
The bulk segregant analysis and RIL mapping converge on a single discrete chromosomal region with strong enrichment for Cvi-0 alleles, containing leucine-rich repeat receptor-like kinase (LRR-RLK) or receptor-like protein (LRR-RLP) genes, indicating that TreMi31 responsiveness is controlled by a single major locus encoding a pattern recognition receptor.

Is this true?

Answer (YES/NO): NO